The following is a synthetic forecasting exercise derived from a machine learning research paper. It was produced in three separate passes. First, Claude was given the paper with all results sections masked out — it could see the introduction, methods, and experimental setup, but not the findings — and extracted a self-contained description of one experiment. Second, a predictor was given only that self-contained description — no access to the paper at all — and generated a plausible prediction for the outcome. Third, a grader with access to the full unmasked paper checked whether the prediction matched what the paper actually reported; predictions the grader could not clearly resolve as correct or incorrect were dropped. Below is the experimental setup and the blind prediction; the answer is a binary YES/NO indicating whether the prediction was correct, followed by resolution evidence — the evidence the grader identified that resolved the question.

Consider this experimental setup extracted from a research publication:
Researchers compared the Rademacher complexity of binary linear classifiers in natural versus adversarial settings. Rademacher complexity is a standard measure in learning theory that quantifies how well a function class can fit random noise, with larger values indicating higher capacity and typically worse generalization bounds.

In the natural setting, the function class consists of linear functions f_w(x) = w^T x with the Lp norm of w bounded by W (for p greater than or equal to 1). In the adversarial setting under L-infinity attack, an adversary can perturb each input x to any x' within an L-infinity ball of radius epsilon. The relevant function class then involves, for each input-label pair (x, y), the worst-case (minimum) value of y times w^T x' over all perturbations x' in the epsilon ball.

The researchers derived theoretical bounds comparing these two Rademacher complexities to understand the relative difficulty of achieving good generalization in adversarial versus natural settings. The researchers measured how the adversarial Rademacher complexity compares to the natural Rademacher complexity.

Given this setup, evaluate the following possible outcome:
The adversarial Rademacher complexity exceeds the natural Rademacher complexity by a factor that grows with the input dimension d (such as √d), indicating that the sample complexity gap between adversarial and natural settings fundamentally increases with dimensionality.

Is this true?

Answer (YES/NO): YES